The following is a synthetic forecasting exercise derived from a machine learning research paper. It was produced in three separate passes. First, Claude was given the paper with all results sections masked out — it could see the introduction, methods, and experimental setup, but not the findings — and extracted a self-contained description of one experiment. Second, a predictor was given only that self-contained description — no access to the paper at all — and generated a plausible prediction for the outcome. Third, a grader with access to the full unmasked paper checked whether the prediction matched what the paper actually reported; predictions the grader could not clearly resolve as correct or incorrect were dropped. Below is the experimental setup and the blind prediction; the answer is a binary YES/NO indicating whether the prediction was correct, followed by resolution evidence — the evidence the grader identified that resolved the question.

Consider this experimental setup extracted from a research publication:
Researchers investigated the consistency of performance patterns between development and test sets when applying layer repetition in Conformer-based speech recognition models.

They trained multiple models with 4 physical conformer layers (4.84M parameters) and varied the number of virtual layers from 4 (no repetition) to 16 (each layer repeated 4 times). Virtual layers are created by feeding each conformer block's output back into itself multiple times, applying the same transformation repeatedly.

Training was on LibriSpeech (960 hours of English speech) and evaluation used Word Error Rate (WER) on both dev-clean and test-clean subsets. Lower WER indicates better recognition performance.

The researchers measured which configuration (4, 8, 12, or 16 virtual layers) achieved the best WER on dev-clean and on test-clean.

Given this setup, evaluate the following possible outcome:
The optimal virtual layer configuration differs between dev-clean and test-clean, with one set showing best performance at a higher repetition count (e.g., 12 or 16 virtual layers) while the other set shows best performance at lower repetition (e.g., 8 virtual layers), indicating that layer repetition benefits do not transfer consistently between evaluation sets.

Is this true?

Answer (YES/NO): NO